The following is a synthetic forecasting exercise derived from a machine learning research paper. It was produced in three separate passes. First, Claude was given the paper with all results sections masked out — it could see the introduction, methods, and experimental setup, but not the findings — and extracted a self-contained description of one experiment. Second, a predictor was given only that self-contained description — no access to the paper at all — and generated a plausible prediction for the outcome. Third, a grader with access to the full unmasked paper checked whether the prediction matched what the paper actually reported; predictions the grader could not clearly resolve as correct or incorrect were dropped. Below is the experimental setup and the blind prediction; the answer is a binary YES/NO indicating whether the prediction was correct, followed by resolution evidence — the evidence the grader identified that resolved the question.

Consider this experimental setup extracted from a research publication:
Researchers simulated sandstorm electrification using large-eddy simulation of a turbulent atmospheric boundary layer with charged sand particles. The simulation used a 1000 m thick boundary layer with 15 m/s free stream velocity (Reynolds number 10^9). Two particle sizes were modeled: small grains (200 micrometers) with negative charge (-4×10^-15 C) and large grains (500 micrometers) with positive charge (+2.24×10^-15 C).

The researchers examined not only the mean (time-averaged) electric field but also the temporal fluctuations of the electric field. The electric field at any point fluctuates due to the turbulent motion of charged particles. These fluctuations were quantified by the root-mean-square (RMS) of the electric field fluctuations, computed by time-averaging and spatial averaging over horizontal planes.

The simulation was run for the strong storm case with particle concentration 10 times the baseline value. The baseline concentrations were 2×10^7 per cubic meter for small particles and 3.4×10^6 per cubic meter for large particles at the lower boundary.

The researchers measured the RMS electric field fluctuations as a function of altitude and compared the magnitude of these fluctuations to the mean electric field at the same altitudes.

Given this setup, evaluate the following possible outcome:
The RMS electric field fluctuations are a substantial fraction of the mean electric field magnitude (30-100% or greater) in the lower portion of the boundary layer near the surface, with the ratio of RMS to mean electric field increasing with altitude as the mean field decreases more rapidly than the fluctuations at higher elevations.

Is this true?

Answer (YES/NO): NO